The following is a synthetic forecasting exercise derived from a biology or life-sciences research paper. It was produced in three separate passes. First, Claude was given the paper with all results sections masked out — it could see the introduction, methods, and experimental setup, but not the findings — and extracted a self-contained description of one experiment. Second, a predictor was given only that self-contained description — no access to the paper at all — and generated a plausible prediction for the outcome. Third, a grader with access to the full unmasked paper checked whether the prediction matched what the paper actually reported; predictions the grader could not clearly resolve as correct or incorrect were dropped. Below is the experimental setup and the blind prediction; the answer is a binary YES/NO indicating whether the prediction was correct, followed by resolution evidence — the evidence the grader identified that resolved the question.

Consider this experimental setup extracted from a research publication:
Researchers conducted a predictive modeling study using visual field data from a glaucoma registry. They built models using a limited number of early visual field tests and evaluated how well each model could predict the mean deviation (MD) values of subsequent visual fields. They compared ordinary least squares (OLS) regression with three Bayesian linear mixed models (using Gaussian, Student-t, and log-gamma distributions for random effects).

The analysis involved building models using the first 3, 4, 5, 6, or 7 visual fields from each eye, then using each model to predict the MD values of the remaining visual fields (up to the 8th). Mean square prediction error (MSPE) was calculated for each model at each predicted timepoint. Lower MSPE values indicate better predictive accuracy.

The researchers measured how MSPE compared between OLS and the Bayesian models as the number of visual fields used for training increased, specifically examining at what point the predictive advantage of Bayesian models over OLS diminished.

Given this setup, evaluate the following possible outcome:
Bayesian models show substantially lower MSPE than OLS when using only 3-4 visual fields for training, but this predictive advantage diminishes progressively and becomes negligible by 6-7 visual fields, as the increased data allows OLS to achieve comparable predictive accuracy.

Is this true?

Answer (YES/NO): YES